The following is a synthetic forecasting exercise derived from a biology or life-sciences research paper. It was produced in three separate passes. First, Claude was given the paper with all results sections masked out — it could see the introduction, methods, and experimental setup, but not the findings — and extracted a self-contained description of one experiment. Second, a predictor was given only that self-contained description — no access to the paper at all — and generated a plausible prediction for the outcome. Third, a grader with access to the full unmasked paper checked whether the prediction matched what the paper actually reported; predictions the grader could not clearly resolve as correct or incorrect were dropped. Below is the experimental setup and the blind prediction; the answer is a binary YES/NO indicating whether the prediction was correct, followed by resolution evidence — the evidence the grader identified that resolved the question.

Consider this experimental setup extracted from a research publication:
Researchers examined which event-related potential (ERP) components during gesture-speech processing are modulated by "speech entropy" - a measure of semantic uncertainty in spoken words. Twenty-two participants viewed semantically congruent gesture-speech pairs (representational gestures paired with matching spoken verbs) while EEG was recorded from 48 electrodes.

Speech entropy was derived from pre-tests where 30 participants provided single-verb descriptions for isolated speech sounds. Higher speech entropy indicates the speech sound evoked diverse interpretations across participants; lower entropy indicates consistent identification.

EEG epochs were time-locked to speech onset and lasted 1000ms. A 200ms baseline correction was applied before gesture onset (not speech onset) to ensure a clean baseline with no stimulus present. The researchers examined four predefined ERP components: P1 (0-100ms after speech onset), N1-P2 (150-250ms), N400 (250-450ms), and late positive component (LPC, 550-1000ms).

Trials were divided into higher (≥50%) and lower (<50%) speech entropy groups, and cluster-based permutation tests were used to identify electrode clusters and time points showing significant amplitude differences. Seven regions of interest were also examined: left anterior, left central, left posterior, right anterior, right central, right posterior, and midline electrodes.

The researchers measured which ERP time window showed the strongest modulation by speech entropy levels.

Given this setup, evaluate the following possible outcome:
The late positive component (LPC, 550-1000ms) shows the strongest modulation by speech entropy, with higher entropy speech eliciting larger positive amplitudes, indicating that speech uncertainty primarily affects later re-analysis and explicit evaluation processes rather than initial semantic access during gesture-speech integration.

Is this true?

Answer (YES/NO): NO